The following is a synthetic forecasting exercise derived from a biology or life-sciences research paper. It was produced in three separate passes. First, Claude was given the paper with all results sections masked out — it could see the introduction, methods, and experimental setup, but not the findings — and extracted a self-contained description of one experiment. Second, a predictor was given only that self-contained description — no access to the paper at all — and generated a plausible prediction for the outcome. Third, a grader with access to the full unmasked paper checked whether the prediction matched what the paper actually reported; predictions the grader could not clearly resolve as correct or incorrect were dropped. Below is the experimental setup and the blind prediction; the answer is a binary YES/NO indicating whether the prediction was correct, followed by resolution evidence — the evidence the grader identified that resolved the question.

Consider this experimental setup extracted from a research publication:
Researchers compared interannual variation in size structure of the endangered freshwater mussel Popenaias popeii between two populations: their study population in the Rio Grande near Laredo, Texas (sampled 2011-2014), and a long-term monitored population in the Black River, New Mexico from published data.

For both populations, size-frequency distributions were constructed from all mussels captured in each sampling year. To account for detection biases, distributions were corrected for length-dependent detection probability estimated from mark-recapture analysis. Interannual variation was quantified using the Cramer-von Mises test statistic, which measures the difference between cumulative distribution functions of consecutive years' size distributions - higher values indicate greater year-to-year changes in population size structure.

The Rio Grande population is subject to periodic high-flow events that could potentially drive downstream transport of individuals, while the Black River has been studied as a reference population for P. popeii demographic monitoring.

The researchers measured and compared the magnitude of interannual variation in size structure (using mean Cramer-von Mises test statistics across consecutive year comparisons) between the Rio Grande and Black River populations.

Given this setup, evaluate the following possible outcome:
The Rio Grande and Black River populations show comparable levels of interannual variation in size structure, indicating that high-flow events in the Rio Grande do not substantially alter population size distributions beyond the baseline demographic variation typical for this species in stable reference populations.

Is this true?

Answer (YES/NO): NO